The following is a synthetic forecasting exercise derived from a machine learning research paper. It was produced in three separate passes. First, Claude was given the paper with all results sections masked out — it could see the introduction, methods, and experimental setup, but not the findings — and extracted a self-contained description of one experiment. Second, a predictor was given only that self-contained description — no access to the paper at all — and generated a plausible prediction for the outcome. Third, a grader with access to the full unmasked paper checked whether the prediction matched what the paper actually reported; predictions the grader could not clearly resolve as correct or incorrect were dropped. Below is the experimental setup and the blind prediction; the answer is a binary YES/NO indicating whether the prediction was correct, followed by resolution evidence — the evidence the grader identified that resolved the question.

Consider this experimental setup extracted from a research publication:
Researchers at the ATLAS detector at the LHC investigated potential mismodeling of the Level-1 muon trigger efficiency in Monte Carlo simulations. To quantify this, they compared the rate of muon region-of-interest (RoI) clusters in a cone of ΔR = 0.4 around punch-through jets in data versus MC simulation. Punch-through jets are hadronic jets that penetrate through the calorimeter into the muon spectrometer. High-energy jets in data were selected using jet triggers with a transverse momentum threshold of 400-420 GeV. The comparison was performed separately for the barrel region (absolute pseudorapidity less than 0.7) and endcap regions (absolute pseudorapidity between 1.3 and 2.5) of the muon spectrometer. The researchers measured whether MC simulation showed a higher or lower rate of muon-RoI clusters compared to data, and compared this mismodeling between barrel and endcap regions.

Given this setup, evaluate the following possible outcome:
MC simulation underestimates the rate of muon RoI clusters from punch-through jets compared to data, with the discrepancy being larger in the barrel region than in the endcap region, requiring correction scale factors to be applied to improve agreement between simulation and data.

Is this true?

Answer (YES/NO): YES